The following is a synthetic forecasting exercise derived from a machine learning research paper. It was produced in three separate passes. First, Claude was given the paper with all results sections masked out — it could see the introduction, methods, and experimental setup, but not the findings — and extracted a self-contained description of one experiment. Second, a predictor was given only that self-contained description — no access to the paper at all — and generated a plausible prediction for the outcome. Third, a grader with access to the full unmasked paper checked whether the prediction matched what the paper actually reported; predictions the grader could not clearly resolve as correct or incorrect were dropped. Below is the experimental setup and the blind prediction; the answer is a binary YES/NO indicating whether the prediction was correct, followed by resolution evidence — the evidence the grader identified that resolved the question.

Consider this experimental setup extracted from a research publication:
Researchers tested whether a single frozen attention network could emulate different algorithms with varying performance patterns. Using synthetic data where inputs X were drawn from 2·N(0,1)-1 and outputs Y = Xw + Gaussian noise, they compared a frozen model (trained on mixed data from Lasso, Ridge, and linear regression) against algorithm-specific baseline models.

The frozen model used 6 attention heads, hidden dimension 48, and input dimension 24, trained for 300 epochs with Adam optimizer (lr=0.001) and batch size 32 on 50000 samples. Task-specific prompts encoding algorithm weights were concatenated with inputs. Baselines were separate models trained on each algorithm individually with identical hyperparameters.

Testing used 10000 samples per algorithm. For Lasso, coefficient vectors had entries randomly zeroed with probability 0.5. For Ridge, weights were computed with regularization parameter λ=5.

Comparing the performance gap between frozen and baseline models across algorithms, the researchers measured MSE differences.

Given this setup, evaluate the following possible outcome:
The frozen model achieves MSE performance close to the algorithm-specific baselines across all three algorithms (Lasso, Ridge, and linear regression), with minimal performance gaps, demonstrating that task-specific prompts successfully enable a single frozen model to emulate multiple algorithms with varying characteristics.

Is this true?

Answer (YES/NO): NO